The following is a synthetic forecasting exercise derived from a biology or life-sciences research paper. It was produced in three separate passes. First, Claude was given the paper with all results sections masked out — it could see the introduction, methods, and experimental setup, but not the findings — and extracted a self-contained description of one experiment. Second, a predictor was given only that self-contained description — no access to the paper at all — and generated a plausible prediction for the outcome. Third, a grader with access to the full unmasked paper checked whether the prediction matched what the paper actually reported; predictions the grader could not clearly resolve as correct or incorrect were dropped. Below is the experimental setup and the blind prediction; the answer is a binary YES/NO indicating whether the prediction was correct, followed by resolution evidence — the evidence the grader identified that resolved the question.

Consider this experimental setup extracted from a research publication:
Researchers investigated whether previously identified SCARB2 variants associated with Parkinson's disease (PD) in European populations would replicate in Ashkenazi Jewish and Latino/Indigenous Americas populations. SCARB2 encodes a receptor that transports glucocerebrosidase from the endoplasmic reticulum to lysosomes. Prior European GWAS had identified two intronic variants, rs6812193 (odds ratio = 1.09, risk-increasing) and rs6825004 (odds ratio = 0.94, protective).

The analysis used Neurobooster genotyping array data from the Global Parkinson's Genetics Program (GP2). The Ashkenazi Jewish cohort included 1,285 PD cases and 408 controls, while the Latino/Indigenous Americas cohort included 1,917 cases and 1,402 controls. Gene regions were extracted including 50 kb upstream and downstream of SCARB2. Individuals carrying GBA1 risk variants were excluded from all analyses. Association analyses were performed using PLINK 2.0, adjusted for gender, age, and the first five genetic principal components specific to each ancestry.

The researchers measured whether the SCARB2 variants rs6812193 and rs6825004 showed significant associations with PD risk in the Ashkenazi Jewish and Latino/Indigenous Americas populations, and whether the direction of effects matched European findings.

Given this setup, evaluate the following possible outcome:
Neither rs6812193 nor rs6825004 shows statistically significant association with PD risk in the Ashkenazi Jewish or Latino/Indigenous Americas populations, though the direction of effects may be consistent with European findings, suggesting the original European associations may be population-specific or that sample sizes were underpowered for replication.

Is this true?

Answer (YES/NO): NO